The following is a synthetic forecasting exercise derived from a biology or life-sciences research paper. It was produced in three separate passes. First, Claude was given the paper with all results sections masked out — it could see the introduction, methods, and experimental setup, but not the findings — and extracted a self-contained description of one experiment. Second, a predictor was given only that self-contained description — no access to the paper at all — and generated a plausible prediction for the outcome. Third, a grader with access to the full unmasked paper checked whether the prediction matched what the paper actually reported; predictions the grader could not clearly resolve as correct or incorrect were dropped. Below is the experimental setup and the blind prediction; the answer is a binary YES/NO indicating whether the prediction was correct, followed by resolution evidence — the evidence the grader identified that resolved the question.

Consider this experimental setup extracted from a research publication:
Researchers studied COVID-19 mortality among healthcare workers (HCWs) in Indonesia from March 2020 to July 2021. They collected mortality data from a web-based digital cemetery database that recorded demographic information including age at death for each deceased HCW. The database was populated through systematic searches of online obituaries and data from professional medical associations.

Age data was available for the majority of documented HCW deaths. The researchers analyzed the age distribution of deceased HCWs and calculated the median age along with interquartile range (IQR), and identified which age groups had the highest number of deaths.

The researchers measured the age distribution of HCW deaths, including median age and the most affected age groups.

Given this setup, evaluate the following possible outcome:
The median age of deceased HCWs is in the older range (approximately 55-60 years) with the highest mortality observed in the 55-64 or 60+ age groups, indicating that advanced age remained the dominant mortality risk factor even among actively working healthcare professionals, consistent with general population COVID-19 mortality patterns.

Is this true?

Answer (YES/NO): NO